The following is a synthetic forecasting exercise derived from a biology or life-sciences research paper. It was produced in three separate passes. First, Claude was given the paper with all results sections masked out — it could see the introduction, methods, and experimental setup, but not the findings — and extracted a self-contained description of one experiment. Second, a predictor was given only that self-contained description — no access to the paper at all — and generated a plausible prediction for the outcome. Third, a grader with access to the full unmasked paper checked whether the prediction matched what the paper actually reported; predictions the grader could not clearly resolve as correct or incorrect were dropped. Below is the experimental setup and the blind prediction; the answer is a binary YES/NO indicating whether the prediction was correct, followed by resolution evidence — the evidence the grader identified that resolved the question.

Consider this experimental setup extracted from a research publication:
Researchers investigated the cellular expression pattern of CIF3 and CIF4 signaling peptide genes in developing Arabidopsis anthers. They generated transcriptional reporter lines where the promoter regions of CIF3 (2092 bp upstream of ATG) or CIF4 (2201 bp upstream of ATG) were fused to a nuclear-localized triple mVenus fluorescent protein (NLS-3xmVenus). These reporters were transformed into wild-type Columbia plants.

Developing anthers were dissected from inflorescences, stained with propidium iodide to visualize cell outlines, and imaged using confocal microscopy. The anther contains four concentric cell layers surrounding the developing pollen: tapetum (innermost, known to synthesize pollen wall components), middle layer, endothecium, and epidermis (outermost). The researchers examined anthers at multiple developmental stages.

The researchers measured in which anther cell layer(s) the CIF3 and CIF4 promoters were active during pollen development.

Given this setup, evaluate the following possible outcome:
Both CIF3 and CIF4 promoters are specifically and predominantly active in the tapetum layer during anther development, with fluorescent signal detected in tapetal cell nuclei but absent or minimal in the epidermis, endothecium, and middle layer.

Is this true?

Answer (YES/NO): YES